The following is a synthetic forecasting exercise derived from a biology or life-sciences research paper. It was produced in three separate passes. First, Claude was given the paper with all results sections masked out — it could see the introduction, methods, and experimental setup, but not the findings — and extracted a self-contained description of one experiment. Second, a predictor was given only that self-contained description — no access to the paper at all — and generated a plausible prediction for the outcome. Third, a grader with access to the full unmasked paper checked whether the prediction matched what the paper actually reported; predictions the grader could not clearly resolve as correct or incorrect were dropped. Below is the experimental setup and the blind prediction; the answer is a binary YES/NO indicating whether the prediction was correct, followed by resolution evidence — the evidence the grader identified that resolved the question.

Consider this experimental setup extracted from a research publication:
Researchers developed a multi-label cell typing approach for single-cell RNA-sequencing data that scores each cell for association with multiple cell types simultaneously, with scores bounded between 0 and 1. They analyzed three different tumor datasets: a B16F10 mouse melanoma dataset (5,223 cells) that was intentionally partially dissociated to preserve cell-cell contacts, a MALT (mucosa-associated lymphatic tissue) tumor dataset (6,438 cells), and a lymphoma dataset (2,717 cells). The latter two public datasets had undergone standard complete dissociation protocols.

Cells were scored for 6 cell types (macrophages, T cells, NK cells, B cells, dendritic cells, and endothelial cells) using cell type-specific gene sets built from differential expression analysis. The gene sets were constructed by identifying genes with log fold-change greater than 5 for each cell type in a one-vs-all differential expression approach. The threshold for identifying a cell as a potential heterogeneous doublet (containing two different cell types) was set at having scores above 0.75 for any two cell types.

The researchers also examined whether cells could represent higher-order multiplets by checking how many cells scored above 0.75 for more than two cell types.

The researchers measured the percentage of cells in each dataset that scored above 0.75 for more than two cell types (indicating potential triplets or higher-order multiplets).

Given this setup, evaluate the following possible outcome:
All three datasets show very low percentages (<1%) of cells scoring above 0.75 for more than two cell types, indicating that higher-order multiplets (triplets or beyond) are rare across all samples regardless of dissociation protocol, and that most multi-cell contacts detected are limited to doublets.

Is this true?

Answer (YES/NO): NO